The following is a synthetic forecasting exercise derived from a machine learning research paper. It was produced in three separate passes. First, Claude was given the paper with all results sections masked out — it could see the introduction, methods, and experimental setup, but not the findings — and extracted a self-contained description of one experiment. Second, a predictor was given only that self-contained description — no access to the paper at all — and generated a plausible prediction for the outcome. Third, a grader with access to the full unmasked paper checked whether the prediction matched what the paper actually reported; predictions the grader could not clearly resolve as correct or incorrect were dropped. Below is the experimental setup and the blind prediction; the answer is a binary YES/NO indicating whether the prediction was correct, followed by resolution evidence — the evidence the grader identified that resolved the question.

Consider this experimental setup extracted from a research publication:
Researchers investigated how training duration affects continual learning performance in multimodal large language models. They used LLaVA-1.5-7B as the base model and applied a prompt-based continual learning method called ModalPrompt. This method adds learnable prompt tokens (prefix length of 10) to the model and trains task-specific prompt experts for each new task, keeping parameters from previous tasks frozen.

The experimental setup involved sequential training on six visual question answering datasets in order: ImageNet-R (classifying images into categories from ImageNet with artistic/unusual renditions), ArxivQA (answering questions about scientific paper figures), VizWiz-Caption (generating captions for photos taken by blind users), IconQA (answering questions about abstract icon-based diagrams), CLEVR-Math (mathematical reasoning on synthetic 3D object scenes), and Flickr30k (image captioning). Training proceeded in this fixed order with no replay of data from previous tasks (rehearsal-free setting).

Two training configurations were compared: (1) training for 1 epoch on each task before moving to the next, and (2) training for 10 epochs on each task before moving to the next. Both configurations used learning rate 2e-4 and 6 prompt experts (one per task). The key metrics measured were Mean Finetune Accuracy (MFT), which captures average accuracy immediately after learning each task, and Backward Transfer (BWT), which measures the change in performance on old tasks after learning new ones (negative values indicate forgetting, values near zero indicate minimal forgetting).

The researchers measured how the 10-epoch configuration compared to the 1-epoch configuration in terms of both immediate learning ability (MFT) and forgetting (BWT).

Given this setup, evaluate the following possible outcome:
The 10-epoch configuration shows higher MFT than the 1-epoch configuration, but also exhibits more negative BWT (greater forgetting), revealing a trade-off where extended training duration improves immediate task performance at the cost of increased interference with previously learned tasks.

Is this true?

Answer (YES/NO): NO